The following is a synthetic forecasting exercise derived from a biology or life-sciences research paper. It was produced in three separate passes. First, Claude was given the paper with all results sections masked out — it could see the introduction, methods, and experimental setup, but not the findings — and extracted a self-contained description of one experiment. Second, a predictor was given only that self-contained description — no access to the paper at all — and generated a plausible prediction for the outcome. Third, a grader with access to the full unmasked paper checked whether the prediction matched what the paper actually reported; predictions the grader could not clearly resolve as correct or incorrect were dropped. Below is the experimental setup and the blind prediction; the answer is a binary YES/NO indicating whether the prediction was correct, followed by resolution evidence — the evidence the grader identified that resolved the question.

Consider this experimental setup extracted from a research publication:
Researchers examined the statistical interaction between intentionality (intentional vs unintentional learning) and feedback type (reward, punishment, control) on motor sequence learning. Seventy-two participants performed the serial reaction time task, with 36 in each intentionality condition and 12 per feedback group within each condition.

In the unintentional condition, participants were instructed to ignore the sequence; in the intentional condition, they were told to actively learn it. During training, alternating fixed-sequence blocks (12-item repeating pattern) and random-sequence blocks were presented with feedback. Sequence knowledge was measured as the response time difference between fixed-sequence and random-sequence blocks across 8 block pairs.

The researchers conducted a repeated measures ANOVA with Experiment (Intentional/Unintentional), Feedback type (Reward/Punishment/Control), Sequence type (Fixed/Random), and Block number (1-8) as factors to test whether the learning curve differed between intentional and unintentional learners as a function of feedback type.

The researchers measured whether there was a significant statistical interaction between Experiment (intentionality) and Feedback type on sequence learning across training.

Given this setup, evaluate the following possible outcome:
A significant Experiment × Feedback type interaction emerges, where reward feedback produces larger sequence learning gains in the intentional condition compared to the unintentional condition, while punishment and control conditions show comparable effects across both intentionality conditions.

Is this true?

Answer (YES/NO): NO